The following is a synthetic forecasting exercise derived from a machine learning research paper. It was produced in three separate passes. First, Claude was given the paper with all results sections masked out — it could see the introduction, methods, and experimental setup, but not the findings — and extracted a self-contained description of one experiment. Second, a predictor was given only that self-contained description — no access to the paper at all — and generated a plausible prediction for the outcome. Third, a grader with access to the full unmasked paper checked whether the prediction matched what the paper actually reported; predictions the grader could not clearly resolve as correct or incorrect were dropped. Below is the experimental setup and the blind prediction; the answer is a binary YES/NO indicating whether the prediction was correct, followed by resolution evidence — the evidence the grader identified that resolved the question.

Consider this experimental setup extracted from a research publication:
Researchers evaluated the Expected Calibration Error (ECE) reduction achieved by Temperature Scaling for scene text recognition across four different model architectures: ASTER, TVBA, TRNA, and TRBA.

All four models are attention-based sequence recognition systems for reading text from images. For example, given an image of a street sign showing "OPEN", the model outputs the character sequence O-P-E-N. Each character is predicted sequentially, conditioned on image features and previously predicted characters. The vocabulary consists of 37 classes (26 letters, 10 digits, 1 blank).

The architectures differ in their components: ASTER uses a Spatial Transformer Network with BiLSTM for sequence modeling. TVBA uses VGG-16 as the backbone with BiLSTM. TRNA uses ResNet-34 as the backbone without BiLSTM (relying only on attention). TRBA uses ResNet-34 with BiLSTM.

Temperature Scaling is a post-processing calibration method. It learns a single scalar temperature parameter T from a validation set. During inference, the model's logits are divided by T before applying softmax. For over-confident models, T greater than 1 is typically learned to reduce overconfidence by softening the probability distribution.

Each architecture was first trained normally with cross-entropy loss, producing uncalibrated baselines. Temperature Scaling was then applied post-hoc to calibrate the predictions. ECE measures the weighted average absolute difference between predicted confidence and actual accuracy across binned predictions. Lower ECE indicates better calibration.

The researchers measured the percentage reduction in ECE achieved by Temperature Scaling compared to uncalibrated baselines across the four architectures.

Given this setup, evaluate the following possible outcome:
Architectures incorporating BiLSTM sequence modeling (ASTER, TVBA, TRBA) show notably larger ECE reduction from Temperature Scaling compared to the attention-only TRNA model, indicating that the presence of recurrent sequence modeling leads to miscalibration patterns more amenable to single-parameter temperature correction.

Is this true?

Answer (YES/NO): NO